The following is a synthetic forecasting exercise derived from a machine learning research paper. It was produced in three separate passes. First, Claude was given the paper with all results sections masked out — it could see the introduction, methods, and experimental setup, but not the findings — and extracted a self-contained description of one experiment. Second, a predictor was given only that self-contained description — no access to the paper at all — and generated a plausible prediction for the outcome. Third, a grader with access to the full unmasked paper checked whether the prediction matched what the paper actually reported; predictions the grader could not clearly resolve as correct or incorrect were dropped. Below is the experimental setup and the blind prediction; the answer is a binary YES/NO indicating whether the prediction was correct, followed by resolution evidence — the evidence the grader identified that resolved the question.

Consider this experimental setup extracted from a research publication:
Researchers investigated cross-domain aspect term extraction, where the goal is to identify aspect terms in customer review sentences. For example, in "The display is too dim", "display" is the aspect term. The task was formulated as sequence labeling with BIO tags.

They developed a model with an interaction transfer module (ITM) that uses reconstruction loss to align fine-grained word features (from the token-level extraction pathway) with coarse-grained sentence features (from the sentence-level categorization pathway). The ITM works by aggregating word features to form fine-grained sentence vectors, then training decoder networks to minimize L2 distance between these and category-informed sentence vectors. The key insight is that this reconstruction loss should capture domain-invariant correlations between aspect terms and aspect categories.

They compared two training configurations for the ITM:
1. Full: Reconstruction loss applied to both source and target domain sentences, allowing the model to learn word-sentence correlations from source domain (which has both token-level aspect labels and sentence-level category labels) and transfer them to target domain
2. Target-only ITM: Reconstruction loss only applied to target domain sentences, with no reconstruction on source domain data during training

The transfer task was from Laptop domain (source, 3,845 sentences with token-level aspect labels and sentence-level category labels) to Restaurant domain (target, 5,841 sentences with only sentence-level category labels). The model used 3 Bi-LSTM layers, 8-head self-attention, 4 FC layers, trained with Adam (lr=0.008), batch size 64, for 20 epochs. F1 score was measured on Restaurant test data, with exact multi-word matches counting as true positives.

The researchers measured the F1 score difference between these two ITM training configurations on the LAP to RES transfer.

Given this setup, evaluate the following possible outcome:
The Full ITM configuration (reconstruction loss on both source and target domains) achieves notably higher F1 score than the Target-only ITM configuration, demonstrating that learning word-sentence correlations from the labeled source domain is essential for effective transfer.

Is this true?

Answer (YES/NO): YES